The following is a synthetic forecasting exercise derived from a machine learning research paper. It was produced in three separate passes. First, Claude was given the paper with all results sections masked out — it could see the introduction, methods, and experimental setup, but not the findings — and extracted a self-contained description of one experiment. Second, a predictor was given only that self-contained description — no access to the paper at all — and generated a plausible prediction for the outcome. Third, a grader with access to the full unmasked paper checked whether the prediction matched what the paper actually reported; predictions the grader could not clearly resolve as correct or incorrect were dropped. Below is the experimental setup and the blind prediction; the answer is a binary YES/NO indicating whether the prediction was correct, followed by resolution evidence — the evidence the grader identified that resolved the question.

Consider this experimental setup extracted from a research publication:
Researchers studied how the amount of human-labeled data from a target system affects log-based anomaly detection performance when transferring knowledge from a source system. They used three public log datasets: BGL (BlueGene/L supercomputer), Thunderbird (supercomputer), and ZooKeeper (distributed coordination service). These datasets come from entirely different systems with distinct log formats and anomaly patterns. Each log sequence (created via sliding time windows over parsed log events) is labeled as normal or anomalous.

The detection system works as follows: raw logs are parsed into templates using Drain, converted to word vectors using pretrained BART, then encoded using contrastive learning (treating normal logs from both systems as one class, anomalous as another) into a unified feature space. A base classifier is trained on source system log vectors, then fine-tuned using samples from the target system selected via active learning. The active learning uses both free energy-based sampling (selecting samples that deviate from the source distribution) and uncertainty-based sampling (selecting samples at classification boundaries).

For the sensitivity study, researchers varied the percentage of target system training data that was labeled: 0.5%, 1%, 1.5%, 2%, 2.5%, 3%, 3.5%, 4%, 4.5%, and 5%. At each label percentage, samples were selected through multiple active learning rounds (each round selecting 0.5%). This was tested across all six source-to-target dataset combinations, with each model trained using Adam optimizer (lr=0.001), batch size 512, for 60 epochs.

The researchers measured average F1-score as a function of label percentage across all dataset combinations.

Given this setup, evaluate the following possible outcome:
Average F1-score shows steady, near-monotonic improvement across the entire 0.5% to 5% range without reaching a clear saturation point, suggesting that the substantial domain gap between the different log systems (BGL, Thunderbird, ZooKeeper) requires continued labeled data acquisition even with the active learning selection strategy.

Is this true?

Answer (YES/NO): NO